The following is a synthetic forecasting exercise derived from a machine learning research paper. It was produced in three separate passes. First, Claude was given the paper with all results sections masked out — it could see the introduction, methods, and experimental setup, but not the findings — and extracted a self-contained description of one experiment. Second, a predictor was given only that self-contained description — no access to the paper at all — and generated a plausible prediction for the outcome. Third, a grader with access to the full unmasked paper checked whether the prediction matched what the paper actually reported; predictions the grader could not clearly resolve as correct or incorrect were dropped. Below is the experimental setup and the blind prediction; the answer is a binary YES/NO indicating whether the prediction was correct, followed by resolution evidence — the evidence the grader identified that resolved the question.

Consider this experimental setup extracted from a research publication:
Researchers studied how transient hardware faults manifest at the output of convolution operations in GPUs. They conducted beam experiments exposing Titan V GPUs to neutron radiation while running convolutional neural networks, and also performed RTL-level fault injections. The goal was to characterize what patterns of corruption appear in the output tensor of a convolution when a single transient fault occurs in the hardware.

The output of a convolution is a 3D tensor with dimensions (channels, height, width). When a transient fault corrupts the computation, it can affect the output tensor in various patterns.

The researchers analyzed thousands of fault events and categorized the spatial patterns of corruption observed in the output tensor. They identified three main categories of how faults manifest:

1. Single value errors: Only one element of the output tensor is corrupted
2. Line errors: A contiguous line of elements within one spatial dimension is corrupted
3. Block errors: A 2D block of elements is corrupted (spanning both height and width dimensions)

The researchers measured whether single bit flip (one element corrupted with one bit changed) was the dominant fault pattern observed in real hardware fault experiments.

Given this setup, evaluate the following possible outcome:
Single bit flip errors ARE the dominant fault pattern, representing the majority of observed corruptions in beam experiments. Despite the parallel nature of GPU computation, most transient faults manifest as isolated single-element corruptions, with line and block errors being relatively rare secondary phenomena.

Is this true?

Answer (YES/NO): NO